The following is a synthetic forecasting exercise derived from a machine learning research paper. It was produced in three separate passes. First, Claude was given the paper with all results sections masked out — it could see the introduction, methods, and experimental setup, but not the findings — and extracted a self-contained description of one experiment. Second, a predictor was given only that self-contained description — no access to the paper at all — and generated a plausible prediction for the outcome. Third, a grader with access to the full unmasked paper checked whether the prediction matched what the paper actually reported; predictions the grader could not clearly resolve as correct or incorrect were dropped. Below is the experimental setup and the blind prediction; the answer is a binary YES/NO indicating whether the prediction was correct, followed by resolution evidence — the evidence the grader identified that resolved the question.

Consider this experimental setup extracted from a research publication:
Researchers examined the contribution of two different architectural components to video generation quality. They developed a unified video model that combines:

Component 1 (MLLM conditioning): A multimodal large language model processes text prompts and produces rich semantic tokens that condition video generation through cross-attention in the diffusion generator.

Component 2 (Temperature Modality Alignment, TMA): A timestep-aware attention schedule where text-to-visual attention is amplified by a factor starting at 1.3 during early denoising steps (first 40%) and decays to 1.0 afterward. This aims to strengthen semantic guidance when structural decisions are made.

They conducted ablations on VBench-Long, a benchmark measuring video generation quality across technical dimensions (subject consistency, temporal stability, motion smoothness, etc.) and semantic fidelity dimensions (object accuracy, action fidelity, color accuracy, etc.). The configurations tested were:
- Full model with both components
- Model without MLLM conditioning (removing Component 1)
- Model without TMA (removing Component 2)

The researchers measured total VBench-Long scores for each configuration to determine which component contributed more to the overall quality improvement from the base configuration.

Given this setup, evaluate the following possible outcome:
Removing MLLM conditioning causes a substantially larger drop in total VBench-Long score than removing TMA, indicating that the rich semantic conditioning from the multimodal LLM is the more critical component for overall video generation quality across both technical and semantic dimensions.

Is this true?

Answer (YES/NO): YES